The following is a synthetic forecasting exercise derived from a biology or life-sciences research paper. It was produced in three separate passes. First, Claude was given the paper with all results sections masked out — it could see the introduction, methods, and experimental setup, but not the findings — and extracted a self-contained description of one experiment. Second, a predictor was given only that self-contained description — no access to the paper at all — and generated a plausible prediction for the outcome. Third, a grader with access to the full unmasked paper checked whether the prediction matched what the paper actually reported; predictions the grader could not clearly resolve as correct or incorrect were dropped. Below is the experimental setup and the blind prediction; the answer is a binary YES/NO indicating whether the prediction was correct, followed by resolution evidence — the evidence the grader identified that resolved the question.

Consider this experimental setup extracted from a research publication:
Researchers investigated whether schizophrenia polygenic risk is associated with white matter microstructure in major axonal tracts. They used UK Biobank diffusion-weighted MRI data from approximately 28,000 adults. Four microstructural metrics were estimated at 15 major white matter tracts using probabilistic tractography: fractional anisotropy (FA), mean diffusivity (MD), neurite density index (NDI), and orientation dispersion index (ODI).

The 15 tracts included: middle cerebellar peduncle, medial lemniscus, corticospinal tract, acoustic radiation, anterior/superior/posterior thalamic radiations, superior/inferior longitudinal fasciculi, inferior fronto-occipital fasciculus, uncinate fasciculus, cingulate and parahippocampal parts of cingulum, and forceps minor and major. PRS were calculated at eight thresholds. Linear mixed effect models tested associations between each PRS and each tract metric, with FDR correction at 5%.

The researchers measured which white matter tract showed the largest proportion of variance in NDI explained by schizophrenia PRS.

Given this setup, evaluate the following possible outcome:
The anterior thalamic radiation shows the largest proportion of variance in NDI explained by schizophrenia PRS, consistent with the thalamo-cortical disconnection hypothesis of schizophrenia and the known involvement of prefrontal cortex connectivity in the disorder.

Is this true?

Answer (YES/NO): NO